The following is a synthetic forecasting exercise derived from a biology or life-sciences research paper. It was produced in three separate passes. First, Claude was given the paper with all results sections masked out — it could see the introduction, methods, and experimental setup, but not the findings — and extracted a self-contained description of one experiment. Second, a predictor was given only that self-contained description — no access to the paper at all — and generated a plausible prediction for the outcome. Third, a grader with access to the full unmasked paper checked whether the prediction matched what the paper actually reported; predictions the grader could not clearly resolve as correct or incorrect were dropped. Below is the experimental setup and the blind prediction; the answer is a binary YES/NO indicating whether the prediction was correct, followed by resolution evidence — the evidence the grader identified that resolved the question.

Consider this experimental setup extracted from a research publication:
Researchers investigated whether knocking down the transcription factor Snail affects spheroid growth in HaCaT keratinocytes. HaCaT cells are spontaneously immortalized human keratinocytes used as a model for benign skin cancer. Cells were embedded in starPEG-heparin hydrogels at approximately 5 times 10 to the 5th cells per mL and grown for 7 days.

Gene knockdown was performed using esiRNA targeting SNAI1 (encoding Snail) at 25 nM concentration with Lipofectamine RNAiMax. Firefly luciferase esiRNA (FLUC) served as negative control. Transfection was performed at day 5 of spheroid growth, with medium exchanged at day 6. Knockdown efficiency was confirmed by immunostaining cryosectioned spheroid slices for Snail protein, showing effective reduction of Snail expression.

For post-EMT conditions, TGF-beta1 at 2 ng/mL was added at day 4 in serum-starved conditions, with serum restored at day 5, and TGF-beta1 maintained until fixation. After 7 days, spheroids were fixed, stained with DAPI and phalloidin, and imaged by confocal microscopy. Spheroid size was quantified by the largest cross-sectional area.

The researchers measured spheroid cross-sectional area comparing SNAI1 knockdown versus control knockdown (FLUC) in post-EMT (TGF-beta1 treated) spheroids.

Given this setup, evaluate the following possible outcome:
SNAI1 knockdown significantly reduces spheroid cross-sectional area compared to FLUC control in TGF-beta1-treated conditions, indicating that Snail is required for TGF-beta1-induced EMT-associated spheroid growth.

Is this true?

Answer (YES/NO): YES